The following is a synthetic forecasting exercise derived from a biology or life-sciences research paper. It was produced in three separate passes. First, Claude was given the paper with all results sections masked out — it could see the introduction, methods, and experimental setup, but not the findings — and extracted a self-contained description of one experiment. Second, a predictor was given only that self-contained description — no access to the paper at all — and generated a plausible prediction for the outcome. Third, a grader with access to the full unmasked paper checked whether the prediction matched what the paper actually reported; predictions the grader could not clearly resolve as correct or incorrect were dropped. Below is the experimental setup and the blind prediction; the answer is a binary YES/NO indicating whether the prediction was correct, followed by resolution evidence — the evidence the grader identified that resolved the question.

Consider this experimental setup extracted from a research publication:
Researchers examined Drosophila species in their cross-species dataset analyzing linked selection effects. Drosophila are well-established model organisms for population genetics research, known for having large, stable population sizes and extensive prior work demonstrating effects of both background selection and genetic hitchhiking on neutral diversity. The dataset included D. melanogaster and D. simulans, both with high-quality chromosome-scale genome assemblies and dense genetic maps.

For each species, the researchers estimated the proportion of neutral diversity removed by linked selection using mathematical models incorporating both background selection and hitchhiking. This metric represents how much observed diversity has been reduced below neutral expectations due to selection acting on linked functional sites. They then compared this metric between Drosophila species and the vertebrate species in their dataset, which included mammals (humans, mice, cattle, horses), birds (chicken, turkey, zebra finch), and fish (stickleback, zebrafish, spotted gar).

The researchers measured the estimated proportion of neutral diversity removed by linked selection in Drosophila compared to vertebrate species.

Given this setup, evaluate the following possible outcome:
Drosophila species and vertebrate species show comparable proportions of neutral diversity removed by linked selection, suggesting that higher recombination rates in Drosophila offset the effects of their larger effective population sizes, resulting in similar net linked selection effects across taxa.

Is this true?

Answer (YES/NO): NO